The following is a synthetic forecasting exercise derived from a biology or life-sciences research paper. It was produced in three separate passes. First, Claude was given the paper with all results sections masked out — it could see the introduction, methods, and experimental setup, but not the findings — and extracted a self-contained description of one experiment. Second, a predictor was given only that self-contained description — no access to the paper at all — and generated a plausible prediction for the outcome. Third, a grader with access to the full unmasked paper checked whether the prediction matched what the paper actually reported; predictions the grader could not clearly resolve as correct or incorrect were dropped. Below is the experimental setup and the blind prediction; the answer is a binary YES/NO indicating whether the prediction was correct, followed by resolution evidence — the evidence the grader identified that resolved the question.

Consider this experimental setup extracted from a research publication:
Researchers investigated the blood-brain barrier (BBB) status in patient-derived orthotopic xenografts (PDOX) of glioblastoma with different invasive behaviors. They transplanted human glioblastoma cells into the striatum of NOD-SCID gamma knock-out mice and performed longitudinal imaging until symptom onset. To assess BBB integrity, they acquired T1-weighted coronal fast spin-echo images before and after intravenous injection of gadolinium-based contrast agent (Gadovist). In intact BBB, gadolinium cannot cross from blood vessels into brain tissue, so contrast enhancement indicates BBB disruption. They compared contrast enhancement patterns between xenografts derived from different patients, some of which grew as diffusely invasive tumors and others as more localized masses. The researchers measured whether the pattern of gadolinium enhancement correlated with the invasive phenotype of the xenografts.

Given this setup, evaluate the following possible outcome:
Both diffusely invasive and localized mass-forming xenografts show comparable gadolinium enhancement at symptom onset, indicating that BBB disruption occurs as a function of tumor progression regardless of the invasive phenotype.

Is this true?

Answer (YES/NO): NO